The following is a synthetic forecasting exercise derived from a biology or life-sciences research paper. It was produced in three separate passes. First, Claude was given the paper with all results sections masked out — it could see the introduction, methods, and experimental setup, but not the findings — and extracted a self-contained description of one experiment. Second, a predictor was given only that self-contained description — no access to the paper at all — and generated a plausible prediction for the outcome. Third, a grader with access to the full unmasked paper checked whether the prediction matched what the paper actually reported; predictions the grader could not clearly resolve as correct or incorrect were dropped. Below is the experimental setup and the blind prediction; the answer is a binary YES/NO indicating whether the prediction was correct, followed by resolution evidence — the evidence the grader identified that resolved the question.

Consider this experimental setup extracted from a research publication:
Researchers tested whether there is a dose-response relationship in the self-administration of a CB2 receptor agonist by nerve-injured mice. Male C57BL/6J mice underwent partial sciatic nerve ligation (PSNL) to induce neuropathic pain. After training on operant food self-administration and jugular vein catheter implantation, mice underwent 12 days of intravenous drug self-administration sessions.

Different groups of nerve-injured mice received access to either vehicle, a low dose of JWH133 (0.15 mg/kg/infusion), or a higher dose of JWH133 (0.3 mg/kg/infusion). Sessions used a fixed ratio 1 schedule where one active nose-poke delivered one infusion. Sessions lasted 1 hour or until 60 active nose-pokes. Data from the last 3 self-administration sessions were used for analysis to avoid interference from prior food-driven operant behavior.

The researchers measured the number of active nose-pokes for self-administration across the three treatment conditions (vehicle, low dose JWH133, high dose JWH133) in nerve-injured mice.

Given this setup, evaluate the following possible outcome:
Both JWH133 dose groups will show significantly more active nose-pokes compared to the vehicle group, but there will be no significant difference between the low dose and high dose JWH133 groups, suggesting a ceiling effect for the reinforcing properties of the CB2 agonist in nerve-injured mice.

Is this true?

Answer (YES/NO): NO